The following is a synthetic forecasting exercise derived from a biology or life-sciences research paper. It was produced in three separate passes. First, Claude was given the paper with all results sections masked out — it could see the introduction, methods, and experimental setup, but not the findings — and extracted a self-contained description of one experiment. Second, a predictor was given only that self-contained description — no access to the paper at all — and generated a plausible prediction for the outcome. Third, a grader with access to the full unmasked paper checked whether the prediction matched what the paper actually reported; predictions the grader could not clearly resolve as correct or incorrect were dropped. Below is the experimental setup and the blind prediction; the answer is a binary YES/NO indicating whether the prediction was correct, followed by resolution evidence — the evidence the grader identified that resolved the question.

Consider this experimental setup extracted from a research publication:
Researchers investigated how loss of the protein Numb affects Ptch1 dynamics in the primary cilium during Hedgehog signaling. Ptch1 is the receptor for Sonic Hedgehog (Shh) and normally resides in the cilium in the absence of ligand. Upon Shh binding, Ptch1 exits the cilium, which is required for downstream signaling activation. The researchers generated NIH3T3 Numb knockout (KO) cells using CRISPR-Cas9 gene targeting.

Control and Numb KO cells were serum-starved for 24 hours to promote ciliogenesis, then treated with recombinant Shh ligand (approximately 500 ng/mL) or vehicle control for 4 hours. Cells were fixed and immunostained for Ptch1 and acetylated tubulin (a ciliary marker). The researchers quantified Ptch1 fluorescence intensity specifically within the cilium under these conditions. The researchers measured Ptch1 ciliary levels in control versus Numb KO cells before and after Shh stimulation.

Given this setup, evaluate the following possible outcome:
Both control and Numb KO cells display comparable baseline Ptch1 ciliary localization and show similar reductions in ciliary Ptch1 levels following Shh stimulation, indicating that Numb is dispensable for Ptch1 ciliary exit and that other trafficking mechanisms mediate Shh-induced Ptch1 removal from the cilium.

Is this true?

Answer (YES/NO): NO